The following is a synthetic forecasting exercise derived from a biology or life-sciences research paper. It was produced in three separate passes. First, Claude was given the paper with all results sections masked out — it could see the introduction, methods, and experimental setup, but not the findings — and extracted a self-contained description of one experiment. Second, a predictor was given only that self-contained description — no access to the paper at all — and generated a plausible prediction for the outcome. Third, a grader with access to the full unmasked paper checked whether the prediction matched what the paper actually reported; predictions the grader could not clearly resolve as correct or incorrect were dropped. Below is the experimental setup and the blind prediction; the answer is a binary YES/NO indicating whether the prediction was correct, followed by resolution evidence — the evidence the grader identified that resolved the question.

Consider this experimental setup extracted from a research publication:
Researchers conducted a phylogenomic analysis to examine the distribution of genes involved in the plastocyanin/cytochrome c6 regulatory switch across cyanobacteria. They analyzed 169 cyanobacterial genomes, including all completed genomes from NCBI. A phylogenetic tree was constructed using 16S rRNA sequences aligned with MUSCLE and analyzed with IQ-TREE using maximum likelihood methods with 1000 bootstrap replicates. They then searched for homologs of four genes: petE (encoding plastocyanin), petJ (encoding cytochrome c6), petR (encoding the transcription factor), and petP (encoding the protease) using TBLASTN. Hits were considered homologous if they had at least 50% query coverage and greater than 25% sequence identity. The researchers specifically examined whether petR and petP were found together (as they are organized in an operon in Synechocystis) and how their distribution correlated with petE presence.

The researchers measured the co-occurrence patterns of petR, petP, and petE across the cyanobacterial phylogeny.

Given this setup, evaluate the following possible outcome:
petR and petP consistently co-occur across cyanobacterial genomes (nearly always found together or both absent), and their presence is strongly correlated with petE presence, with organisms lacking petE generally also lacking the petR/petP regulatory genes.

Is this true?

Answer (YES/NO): YES